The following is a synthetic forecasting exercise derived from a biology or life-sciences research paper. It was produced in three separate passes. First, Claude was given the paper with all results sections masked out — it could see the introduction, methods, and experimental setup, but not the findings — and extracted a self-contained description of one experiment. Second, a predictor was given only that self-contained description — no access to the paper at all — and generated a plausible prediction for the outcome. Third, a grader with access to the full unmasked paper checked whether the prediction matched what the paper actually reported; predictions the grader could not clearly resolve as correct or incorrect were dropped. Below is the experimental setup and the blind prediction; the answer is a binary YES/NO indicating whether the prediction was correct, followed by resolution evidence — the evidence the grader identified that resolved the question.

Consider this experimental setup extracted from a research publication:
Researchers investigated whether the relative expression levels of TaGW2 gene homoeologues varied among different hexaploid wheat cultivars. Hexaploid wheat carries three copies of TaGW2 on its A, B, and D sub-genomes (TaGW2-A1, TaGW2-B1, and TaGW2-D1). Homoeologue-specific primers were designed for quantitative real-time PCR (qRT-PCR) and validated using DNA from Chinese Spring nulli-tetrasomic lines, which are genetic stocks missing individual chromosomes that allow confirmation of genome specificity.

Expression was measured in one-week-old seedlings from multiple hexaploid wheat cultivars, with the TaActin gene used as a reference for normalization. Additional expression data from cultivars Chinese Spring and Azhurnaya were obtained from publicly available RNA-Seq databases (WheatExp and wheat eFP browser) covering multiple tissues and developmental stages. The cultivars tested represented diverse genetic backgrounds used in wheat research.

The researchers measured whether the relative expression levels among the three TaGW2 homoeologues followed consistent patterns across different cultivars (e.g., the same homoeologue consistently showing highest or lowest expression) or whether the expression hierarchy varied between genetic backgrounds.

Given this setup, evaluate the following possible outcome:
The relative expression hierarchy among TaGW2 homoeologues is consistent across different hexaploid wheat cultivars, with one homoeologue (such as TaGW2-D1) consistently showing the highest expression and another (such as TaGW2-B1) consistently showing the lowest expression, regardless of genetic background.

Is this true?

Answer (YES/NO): NO